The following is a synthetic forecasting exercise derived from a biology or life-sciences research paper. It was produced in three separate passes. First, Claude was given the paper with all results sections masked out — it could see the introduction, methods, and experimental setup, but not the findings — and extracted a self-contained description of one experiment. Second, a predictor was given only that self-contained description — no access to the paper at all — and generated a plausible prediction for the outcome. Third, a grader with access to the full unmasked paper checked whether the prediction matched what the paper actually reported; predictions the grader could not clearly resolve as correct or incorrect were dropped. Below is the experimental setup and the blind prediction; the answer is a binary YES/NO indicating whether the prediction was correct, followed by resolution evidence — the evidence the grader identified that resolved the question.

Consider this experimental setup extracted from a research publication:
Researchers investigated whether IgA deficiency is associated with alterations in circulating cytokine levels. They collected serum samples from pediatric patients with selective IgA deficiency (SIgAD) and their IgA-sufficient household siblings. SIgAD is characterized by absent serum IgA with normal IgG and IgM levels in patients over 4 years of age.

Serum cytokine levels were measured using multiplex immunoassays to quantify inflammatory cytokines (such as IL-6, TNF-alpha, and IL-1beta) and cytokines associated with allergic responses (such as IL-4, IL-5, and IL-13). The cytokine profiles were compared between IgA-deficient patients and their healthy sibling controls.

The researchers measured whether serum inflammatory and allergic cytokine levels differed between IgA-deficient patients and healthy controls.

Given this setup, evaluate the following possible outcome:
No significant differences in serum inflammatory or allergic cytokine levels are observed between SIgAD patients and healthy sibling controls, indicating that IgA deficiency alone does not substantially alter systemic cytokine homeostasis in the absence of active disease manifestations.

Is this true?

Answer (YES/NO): NO